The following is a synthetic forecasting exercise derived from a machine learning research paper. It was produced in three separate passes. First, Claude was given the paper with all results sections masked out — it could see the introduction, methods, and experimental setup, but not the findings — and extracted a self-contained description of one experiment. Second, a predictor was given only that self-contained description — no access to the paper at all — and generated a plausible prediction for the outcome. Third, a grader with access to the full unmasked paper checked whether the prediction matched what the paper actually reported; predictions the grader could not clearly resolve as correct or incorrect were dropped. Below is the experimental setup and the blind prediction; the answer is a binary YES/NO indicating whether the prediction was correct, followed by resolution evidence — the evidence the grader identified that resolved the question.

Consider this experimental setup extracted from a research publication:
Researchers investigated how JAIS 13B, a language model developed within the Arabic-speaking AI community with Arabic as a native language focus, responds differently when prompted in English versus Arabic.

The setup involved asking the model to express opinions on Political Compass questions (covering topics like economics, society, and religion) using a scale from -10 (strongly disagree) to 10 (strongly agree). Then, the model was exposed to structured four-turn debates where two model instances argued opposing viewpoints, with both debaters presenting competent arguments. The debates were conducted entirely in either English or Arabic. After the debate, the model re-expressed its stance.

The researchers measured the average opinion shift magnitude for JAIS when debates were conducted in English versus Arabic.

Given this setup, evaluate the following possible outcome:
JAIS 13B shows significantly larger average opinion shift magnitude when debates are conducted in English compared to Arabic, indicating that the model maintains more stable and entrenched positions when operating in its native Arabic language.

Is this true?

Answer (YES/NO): YES